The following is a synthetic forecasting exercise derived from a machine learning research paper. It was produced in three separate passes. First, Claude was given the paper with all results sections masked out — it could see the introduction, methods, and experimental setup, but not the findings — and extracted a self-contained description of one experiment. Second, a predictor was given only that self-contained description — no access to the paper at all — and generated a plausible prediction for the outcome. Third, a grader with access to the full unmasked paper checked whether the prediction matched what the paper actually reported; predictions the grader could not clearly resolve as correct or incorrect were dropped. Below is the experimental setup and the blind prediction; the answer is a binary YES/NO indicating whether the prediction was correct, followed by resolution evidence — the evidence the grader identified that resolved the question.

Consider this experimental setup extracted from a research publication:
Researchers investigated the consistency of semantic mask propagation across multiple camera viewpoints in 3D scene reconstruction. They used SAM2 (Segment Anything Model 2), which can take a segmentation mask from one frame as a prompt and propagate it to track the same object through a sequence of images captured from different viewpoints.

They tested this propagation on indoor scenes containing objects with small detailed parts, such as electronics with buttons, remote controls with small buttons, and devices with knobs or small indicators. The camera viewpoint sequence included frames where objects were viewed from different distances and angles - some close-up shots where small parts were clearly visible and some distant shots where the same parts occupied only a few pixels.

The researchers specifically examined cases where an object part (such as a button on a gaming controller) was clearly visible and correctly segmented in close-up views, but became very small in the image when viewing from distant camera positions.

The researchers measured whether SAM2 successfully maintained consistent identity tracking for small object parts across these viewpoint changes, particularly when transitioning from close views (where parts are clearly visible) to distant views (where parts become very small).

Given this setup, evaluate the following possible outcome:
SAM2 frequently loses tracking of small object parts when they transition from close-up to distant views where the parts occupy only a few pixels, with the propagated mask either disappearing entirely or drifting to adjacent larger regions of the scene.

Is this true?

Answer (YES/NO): YES